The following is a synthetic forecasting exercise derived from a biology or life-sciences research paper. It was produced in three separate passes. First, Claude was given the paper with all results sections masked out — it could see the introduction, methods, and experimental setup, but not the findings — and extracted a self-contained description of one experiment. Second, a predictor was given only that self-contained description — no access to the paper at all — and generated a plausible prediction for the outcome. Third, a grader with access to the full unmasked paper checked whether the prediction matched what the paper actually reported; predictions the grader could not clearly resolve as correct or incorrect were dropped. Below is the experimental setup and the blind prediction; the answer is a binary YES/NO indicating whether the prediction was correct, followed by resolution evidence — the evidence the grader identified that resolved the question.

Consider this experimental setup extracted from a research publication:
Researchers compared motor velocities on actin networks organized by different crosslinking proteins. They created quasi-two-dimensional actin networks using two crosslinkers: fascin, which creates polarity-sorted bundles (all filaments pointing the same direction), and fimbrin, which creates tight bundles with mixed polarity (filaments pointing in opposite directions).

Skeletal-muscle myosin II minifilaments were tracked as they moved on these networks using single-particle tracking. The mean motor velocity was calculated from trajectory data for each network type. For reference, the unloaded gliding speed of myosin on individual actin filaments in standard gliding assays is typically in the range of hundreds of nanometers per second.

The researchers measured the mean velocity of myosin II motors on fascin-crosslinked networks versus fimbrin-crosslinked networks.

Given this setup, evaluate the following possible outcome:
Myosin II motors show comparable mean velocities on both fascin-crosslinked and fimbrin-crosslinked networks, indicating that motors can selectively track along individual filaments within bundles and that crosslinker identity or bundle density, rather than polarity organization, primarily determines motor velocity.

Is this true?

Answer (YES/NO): NO